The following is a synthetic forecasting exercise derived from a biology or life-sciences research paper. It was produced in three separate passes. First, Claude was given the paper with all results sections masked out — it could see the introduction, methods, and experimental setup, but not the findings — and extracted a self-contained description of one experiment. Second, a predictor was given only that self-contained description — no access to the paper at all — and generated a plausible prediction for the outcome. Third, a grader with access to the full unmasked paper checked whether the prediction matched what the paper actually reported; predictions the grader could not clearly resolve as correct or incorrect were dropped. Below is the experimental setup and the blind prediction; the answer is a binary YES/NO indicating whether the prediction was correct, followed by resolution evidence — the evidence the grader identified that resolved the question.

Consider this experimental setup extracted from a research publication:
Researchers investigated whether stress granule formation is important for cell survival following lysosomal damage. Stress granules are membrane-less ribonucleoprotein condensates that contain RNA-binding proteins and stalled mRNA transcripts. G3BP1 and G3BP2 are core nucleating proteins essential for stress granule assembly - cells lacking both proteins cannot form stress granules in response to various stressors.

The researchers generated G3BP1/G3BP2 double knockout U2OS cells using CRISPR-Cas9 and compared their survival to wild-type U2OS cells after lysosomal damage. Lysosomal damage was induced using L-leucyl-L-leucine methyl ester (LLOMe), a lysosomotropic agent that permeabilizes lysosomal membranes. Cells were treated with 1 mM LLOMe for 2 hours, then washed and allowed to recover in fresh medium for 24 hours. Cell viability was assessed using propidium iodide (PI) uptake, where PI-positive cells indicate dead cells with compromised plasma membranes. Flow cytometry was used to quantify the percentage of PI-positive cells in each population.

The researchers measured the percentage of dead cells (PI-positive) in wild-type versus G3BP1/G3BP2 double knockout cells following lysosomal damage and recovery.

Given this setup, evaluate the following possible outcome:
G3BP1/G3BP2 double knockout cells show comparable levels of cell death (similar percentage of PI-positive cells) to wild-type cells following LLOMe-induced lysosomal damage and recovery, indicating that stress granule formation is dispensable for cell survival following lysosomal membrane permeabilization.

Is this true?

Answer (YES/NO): NO